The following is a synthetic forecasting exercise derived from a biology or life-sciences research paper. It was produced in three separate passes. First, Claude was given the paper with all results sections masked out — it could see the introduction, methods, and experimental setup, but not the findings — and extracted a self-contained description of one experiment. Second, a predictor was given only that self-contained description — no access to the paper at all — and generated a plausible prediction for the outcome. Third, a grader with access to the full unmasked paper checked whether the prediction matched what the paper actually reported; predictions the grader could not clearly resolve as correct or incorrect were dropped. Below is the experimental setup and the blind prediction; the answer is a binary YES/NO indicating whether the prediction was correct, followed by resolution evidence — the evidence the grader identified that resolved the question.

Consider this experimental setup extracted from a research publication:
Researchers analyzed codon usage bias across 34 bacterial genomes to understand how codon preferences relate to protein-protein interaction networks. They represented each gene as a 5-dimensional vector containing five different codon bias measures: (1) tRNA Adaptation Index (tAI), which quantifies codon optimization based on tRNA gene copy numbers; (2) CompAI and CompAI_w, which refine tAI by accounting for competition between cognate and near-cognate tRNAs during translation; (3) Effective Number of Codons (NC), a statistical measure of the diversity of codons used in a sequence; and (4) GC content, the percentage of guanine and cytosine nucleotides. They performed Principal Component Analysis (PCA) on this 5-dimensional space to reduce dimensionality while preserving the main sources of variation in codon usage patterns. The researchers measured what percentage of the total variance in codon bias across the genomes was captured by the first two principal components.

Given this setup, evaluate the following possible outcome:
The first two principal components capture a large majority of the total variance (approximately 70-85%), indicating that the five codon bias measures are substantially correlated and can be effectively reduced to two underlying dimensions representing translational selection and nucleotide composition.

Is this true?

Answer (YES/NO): NO